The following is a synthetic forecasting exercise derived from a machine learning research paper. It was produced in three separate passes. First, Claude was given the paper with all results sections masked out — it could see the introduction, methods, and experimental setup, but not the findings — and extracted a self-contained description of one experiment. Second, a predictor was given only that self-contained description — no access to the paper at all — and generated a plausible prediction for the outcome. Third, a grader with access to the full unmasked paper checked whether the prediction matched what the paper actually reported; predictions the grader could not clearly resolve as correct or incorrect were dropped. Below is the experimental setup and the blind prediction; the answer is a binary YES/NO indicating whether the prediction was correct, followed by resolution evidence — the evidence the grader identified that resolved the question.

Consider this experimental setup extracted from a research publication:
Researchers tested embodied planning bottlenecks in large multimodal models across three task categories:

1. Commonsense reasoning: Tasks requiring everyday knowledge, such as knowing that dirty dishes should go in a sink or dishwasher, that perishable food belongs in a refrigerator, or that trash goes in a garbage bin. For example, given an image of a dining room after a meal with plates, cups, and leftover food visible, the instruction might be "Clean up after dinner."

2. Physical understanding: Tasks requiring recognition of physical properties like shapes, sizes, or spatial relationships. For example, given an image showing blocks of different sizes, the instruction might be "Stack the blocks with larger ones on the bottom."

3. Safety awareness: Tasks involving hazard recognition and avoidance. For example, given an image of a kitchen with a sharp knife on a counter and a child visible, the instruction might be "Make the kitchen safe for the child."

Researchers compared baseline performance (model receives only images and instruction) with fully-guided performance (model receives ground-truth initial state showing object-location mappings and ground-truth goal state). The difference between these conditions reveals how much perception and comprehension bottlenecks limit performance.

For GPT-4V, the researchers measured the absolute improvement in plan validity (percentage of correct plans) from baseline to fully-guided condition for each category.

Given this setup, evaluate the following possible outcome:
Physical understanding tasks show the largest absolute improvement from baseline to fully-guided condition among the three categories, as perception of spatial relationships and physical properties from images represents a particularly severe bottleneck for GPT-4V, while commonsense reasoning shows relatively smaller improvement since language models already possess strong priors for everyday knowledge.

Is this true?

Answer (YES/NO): NO